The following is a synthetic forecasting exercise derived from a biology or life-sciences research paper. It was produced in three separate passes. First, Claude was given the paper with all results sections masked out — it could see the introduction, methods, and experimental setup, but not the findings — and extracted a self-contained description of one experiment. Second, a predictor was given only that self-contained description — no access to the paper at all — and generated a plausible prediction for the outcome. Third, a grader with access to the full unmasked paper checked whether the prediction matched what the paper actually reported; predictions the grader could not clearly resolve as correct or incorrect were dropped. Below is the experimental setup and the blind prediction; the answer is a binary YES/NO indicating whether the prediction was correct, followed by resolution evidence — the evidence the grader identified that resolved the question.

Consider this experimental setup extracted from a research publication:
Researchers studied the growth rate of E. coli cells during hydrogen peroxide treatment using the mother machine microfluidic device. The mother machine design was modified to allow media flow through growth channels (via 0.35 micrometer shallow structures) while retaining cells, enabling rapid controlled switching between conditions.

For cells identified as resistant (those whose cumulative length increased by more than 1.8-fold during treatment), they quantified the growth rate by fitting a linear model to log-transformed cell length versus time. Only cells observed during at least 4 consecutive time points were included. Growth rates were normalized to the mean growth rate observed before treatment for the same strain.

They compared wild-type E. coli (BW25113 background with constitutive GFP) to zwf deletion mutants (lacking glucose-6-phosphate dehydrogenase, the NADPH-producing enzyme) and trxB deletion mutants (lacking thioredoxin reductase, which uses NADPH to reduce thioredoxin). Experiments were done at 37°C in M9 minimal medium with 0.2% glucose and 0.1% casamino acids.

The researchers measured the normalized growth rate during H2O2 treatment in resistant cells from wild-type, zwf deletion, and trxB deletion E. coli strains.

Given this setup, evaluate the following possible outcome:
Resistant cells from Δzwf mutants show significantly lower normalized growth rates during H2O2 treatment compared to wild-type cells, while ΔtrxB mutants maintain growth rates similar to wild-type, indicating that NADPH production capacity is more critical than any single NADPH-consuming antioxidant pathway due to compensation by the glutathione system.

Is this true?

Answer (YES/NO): YES